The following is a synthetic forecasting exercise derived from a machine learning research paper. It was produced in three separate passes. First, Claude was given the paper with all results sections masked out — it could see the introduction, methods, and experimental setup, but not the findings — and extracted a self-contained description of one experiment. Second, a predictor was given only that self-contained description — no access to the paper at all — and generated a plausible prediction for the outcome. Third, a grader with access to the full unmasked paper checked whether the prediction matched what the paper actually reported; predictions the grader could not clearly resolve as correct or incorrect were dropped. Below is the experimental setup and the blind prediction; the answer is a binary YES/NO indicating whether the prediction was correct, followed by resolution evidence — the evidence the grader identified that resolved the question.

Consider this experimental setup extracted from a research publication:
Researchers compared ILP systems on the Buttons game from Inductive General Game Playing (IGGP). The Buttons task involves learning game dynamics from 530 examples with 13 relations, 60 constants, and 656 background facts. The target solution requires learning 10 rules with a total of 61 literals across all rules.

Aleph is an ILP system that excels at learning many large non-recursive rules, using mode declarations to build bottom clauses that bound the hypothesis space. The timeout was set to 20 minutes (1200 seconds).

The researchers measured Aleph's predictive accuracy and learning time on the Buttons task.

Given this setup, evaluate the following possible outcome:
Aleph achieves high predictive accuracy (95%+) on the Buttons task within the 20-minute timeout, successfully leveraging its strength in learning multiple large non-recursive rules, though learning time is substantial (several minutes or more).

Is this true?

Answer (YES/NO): NO